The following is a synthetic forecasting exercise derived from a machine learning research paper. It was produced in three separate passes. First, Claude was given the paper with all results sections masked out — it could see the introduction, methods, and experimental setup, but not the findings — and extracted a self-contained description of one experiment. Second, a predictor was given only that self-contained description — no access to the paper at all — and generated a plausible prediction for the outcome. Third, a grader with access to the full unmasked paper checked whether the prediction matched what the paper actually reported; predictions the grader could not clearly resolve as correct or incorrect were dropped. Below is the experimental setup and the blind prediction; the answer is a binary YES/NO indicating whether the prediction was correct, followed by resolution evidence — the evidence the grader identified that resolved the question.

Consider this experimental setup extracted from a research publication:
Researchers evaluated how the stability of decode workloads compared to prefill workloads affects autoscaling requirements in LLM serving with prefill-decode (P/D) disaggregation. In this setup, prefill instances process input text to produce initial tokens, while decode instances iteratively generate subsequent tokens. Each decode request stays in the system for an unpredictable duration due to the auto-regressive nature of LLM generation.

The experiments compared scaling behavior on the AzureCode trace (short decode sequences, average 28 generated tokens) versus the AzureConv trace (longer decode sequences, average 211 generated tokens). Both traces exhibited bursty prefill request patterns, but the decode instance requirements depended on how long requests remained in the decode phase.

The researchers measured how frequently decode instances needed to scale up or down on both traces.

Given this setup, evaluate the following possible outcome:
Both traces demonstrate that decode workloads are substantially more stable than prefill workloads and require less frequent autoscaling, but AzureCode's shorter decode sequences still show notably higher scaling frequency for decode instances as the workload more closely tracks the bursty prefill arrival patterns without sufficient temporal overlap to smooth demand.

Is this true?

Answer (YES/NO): NO